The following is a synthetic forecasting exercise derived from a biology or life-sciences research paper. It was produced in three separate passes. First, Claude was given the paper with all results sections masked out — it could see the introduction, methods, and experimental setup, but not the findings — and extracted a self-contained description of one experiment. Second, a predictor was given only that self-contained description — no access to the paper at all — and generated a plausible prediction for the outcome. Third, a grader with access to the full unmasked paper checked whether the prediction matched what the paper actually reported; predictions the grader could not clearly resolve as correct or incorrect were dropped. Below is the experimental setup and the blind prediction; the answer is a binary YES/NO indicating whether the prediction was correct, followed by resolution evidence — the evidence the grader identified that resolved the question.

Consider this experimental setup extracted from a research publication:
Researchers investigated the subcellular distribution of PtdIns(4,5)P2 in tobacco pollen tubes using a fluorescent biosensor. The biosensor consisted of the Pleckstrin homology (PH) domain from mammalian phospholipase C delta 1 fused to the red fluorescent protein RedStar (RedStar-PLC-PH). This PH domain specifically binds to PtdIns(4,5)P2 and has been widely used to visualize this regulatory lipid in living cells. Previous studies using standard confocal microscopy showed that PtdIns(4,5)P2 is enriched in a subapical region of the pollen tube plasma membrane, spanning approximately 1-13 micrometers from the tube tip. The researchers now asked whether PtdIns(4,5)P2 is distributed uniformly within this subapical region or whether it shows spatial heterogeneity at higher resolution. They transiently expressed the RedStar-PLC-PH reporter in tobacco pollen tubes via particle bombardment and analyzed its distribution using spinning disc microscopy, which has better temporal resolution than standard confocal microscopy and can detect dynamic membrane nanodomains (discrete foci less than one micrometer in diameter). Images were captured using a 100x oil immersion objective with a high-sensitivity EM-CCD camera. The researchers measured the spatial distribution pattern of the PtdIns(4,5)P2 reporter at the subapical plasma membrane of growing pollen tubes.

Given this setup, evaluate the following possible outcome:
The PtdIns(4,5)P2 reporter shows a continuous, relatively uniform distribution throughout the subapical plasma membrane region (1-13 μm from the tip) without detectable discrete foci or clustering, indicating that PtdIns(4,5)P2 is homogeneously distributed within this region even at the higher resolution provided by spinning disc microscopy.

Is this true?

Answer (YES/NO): NO